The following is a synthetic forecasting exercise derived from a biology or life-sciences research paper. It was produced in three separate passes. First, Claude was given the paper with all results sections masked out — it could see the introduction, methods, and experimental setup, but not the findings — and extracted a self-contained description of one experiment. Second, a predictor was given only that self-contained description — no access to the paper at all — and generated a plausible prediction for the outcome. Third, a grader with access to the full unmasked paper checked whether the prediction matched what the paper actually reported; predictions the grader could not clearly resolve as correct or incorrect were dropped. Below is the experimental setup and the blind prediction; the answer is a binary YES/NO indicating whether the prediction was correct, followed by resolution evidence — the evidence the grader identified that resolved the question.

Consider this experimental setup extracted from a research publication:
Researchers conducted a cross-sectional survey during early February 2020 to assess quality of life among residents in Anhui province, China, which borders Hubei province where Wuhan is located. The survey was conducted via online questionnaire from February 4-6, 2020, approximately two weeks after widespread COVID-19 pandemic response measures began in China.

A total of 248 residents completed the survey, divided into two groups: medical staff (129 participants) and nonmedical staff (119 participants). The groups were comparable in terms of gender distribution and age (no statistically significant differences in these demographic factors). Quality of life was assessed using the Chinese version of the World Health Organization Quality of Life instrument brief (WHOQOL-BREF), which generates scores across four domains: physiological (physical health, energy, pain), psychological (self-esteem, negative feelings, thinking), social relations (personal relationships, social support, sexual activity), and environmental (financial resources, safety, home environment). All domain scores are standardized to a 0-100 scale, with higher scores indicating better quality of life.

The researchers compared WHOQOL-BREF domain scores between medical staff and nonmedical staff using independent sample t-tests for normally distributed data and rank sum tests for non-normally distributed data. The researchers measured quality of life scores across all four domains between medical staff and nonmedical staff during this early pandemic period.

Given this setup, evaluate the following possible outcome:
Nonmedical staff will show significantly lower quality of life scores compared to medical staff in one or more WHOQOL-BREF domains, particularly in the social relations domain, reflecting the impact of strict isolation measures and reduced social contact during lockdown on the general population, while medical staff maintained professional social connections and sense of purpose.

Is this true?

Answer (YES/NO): NO